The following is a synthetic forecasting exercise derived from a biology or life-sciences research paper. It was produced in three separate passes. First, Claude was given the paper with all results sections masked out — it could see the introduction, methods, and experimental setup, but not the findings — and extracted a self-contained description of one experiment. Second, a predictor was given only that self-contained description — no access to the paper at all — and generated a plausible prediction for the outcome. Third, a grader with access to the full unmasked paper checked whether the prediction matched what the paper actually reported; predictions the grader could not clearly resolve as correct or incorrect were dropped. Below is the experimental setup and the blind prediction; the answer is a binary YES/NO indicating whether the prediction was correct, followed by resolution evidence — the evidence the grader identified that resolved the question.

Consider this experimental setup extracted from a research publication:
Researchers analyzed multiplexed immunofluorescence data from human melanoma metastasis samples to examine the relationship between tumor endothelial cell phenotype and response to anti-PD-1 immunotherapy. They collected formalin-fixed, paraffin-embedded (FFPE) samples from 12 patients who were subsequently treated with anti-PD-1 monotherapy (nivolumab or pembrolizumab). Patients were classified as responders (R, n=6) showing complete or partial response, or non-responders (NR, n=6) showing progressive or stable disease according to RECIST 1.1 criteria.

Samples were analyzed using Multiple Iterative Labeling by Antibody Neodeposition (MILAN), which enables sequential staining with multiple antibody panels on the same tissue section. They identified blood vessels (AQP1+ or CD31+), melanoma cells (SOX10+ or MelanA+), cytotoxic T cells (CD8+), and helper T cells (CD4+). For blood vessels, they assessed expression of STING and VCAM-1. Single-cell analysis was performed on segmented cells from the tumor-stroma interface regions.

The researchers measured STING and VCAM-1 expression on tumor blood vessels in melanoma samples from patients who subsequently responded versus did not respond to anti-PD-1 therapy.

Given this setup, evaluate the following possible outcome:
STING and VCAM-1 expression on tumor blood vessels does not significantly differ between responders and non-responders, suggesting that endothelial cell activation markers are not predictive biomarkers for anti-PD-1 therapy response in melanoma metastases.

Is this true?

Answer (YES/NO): NO